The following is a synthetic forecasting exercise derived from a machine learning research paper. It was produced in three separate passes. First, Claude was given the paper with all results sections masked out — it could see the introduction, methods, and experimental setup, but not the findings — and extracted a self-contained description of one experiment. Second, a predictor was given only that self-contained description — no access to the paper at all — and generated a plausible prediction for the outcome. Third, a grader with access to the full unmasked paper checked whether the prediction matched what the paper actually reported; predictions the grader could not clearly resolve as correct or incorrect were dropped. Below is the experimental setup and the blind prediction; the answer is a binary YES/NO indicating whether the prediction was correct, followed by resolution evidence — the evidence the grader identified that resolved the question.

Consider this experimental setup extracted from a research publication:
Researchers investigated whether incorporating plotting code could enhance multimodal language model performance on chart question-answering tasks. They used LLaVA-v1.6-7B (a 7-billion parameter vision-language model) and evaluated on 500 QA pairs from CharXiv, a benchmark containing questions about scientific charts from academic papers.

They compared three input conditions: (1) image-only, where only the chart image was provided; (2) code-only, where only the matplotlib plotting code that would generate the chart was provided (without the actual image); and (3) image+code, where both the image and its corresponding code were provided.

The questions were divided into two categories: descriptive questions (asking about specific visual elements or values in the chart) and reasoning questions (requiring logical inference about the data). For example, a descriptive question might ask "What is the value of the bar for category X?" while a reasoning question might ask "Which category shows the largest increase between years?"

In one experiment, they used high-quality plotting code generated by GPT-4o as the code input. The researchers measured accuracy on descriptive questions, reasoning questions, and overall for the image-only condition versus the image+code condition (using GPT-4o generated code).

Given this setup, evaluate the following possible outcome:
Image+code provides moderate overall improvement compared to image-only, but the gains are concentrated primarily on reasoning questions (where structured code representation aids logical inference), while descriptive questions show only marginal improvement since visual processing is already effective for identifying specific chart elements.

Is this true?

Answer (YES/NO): NO